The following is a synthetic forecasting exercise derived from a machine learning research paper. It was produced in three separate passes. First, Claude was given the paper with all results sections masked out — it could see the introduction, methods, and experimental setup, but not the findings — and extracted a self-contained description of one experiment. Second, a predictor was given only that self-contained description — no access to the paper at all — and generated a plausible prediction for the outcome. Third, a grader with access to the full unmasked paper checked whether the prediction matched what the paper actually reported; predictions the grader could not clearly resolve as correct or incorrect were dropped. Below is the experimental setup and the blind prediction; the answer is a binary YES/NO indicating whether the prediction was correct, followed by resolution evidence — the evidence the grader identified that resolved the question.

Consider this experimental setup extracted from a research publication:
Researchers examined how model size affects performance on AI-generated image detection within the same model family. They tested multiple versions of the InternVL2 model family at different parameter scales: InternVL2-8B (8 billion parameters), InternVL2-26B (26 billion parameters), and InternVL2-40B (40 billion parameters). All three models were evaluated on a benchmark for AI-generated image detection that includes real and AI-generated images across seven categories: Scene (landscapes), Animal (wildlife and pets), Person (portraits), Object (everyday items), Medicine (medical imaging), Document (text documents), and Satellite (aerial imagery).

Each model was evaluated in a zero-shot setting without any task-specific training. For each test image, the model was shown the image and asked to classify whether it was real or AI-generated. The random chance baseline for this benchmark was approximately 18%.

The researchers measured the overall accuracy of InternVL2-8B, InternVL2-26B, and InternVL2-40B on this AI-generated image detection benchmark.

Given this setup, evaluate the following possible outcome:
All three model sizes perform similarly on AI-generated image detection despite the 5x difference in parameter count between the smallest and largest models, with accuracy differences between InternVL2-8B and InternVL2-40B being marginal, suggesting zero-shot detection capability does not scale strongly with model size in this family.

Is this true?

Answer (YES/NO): NO